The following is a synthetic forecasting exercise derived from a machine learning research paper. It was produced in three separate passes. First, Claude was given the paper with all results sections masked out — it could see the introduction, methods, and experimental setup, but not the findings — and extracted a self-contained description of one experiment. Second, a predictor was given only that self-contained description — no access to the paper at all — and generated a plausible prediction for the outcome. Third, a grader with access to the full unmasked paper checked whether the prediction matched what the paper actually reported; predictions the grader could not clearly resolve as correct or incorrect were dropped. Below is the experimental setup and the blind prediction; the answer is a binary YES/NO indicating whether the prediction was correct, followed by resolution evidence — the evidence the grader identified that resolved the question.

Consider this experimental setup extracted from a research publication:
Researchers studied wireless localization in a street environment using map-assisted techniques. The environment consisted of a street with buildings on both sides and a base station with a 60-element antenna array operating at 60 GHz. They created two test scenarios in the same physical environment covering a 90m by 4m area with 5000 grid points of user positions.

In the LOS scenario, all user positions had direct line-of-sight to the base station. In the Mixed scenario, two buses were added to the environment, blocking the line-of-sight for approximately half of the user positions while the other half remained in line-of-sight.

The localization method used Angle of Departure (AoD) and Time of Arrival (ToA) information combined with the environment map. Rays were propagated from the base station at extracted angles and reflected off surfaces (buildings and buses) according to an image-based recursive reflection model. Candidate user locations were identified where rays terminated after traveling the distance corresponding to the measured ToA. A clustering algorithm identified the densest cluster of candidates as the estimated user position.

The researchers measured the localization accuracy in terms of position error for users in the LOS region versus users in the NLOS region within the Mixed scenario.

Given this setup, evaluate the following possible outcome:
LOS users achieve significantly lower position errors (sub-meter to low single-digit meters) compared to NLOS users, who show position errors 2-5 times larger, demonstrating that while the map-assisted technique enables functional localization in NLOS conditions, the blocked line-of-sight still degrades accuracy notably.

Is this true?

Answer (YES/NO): NO